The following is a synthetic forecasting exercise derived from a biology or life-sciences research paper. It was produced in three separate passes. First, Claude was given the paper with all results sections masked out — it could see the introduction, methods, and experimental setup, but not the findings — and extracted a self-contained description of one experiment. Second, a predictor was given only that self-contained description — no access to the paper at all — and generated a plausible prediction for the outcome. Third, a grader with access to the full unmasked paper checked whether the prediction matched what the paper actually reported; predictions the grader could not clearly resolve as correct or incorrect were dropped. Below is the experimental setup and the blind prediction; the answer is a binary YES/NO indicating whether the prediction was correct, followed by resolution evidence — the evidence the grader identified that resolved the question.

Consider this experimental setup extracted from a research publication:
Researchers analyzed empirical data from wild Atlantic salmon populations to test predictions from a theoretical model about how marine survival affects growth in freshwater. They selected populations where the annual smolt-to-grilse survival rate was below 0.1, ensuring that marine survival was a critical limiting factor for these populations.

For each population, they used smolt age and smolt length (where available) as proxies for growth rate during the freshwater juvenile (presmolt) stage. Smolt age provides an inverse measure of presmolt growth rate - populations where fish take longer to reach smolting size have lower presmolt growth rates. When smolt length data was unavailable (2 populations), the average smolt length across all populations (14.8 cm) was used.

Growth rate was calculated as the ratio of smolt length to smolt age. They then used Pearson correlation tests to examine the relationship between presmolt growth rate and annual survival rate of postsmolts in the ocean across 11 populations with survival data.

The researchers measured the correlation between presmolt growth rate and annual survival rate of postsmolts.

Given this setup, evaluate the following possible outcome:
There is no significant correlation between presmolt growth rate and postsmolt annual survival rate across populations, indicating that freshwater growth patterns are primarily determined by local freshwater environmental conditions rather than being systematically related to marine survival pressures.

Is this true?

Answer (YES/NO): NO